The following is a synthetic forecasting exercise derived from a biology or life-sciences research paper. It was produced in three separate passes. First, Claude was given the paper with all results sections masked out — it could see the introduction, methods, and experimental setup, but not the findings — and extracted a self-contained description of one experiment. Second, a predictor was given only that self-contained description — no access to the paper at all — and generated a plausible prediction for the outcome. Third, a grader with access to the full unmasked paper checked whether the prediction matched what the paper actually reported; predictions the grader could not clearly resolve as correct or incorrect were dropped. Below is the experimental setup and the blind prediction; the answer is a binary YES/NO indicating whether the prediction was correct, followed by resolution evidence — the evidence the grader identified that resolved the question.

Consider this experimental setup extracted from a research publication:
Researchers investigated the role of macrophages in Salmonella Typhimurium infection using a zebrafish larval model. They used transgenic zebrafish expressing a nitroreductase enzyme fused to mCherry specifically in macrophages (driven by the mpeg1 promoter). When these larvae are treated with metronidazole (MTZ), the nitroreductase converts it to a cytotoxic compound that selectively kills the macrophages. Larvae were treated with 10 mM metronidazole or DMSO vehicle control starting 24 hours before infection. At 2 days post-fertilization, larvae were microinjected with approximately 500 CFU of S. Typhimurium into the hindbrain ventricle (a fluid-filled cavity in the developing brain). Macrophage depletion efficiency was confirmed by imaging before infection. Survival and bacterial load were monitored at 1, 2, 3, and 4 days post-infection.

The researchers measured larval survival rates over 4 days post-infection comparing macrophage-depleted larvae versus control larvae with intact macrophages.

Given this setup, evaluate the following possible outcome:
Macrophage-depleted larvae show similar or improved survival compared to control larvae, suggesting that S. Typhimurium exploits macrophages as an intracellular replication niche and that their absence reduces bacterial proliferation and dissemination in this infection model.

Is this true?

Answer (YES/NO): NO